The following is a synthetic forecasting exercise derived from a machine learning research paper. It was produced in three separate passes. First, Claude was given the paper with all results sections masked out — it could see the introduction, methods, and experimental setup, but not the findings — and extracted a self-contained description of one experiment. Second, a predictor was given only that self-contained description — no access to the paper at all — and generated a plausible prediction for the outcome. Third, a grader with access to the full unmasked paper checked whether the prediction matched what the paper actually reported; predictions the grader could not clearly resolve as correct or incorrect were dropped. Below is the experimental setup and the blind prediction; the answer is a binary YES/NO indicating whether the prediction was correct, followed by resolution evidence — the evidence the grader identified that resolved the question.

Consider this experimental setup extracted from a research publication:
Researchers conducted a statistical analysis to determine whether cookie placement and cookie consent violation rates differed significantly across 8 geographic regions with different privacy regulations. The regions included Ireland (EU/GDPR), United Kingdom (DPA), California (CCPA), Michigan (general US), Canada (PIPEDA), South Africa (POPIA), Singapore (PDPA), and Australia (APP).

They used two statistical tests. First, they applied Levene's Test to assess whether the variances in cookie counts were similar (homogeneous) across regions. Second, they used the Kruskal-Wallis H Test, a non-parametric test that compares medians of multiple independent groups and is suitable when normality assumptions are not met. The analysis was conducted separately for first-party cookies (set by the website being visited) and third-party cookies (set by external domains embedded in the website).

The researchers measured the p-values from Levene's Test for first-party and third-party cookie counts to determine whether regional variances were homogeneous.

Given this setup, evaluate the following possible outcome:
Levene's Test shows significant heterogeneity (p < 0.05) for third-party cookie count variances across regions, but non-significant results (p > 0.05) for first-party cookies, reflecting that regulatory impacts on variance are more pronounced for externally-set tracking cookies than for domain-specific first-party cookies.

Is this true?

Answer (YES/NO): NO